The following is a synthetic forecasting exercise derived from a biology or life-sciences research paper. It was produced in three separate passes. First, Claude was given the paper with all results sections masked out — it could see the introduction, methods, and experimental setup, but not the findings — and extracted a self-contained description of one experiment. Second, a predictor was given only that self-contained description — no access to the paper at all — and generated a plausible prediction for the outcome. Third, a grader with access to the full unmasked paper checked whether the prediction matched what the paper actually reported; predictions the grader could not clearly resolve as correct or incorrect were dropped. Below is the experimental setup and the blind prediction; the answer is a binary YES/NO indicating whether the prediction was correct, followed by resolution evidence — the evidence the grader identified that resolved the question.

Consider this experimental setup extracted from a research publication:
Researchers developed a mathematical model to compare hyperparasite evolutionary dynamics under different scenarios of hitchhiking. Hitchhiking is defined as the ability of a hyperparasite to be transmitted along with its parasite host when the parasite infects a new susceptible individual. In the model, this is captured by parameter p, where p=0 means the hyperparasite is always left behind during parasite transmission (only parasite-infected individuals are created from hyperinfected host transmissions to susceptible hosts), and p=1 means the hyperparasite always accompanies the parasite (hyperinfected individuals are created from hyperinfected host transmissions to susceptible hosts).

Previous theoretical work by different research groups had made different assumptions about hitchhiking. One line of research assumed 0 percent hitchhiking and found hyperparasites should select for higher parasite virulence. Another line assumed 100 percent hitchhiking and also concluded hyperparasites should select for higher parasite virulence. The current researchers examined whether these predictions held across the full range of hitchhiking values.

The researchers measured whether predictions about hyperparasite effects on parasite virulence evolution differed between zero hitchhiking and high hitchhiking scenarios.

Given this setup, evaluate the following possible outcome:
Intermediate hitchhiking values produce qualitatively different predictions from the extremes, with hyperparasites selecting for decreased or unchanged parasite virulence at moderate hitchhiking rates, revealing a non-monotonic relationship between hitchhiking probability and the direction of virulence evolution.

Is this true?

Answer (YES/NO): NO